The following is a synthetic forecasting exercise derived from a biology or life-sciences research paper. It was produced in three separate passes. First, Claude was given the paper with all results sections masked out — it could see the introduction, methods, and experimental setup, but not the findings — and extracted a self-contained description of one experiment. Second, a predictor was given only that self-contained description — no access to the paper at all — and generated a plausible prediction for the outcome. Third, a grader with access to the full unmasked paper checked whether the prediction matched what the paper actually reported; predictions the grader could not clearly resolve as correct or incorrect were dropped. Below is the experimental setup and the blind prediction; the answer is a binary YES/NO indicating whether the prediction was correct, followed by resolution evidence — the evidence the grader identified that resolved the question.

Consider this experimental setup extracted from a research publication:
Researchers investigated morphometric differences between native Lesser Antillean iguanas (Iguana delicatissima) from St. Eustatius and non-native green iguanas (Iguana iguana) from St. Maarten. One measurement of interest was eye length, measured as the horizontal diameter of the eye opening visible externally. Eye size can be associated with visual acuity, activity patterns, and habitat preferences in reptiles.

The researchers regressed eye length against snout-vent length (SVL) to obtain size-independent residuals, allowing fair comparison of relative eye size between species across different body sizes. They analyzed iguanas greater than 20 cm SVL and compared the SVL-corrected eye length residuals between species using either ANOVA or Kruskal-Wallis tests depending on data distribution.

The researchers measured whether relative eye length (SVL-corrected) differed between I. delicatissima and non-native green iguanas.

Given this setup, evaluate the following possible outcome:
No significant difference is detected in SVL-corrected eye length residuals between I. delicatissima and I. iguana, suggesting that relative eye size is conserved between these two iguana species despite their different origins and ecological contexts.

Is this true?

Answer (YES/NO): YES